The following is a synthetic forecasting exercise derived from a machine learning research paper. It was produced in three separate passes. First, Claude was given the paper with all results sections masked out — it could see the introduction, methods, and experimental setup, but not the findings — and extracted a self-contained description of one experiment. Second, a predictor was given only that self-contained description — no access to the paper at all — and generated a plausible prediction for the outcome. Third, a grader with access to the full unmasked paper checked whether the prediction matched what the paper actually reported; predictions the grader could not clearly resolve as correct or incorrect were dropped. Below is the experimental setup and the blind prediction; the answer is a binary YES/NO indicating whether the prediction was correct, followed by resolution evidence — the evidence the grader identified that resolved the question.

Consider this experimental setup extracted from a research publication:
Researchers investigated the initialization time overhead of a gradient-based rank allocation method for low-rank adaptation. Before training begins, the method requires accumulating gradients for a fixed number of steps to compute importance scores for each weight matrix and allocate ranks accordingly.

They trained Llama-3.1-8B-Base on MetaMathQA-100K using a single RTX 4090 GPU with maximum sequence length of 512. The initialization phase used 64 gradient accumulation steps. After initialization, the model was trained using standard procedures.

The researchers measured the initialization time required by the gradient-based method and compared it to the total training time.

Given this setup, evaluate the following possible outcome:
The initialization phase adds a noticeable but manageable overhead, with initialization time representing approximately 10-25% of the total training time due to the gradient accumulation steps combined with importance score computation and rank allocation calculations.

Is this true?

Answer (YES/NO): NO